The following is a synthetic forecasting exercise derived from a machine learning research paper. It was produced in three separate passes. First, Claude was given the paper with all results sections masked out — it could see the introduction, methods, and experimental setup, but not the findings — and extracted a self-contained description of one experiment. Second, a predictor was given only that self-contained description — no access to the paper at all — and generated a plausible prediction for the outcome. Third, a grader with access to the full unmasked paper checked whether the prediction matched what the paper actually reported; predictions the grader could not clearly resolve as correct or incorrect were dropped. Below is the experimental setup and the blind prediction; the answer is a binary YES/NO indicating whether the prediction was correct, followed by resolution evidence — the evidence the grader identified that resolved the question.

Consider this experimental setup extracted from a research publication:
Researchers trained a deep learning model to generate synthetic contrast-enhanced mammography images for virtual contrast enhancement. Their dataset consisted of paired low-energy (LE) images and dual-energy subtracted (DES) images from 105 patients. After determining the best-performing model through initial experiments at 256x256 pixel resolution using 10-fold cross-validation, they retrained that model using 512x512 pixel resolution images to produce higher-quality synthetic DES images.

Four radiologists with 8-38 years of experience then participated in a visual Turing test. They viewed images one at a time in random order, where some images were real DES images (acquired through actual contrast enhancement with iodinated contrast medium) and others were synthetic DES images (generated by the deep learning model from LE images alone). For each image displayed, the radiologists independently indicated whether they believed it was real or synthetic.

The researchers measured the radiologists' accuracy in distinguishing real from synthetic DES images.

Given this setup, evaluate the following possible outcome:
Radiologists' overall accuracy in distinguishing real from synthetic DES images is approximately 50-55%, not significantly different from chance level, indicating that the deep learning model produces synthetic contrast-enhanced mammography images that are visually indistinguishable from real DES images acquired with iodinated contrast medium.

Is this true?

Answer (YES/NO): NO